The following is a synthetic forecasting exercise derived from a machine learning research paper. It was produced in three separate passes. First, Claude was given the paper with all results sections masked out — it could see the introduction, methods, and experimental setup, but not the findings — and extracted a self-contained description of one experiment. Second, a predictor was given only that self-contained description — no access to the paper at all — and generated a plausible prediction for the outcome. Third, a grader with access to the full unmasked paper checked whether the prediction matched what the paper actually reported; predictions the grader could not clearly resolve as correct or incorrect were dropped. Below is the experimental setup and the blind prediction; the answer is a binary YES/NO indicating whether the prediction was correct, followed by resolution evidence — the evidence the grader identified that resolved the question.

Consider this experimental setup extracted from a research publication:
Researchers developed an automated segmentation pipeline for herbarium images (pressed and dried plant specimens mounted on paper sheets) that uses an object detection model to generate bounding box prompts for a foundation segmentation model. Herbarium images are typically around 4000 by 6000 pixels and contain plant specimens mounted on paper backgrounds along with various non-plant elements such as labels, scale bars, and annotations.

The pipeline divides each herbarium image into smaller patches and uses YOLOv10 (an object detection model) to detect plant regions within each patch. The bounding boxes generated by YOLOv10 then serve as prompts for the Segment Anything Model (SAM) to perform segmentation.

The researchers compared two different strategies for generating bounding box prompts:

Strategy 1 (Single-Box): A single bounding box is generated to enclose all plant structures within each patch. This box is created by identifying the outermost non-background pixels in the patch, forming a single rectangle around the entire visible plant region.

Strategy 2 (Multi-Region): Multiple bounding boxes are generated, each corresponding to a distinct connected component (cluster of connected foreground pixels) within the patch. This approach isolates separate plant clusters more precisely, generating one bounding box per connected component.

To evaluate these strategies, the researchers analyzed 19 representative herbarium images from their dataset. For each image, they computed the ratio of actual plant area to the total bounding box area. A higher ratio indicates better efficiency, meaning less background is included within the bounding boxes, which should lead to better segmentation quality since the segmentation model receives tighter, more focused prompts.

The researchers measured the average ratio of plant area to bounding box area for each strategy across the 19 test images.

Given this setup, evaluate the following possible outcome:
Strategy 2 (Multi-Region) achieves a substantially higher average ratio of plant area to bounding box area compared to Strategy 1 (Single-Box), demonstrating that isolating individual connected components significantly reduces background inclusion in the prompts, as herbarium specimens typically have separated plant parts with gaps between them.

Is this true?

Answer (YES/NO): YES